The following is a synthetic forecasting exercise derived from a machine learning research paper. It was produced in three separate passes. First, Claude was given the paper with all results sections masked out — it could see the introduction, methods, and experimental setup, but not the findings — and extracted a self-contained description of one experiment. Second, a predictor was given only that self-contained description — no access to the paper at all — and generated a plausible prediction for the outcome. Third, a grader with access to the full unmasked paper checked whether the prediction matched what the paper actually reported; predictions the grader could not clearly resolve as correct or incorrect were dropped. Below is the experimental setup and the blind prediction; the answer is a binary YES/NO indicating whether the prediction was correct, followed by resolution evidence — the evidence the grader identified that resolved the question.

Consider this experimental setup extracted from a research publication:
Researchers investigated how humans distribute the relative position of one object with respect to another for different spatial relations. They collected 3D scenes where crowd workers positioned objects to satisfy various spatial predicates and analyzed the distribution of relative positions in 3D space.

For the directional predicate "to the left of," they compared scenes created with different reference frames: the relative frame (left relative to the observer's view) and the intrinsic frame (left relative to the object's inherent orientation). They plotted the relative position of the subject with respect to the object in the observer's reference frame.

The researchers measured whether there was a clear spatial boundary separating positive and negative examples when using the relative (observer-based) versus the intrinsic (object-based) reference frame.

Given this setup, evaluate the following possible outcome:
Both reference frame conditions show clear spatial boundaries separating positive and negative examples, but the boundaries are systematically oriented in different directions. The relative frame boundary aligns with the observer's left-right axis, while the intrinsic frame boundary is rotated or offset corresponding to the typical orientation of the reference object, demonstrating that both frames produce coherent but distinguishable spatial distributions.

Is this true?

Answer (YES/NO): NO